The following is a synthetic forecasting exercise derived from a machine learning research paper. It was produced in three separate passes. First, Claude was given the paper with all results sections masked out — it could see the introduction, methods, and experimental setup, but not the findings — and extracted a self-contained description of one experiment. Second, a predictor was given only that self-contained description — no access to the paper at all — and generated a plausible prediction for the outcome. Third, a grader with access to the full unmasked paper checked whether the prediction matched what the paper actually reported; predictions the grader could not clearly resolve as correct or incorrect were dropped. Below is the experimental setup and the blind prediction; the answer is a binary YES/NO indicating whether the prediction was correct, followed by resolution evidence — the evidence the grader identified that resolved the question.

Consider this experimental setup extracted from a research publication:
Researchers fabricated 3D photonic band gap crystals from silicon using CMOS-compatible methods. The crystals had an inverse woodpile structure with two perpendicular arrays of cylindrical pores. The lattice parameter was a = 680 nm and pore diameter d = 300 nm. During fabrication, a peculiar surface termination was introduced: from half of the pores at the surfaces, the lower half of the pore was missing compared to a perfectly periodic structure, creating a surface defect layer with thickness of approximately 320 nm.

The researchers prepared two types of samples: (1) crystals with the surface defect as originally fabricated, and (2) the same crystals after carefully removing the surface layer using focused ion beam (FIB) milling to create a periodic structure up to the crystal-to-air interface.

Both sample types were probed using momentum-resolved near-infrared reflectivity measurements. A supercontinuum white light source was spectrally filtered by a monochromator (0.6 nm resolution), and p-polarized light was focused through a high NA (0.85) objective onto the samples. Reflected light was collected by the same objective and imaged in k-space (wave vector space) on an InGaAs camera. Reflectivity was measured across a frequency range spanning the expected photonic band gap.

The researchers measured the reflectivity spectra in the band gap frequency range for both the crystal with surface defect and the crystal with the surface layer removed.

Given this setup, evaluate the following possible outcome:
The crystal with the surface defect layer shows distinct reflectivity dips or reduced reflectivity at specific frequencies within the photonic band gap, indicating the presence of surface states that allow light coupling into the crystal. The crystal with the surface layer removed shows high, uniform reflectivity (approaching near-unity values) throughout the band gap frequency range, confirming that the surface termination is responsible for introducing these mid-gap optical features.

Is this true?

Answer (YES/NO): YES